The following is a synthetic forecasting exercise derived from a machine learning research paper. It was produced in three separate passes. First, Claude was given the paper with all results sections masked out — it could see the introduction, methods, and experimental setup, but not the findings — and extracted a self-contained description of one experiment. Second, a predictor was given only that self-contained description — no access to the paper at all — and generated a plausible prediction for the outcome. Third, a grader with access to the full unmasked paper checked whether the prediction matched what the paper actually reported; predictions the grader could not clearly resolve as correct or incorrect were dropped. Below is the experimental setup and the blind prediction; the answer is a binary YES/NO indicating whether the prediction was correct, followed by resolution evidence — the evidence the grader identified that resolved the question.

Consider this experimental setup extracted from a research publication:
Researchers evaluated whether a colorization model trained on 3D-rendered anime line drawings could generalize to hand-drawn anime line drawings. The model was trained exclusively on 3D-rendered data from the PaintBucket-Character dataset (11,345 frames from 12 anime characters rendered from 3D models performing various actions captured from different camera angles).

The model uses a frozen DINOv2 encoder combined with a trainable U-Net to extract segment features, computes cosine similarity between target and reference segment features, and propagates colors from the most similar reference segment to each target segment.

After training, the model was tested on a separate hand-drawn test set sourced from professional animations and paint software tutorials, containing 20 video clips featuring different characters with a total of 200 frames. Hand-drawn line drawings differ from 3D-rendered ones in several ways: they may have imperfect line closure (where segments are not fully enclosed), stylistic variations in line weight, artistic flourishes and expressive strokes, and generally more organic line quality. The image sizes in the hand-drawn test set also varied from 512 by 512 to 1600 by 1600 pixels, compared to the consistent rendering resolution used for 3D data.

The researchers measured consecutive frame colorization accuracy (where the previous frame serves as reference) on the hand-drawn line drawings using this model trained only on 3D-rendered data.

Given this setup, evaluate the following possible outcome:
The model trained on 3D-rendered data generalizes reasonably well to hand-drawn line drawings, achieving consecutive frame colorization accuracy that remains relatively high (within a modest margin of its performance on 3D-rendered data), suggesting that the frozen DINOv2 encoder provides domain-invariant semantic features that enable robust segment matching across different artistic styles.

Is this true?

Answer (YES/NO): NO